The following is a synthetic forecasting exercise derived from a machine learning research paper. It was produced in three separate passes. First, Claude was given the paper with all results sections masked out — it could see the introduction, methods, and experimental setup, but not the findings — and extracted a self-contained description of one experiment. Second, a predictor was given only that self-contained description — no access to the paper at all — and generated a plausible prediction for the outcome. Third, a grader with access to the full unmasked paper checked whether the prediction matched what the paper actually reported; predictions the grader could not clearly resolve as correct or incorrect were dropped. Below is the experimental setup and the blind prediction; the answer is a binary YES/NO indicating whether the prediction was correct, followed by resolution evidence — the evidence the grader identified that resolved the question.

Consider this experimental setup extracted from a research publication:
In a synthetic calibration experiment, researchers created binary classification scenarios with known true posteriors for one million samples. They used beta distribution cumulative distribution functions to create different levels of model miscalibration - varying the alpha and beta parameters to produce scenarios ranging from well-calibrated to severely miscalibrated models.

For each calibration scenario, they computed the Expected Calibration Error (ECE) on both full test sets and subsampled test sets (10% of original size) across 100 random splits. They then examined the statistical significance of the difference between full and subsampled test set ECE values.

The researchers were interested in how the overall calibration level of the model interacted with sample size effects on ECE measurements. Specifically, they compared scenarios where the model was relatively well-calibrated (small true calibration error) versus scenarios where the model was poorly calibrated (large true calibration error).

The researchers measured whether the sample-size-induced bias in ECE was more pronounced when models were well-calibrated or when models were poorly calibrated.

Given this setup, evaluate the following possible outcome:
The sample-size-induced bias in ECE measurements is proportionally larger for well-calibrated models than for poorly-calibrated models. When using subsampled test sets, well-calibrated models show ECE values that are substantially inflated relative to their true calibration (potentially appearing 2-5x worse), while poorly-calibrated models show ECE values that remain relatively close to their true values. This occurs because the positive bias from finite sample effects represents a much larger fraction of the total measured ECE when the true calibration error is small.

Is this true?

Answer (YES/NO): YES